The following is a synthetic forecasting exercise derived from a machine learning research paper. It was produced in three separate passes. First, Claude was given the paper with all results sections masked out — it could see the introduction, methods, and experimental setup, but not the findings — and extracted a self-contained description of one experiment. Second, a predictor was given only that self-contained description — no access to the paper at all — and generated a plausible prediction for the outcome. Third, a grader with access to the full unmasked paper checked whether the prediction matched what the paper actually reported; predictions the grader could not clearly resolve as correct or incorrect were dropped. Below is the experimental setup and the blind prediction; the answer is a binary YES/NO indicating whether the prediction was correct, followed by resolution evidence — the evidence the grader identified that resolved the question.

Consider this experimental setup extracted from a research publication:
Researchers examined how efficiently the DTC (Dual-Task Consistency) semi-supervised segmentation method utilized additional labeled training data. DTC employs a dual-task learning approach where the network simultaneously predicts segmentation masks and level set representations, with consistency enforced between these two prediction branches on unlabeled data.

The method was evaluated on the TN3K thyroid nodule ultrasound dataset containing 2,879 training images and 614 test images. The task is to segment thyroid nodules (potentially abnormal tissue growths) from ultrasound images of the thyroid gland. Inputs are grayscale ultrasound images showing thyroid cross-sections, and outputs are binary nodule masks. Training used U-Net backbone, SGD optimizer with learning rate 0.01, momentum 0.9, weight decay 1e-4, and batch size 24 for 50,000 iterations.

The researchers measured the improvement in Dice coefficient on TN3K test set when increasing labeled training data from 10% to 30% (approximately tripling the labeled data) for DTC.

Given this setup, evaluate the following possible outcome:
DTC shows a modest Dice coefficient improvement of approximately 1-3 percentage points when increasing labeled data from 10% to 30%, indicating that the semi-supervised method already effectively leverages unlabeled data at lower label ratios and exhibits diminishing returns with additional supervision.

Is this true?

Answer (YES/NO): YES